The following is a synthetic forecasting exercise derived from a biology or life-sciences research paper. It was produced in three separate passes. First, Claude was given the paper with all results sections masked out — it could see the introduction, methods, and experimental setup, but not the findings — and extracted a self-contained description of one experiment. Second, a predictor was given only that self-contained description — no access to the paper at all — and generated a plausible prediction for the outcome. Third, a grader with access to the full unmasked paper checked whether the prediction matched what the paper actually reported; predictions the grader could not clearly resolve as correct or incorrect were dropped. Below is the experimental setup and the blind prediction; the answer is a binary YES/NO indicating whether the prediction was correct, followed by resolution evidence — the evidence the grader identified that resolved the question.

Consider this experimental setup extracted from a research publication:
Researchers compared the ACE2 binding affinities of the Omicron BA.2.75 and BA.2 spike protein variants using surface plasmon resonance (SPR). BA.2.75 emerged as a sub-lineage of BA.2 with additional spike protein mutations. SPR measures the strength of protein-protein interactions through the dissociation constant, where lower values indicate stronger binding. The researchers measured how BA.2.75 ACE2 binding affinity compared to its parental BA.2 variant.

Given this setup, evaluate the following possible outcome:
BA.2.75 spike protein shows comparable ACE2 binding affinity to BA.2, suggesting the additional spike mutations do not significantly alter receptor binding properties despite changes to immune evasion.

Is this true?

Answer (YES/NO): NO